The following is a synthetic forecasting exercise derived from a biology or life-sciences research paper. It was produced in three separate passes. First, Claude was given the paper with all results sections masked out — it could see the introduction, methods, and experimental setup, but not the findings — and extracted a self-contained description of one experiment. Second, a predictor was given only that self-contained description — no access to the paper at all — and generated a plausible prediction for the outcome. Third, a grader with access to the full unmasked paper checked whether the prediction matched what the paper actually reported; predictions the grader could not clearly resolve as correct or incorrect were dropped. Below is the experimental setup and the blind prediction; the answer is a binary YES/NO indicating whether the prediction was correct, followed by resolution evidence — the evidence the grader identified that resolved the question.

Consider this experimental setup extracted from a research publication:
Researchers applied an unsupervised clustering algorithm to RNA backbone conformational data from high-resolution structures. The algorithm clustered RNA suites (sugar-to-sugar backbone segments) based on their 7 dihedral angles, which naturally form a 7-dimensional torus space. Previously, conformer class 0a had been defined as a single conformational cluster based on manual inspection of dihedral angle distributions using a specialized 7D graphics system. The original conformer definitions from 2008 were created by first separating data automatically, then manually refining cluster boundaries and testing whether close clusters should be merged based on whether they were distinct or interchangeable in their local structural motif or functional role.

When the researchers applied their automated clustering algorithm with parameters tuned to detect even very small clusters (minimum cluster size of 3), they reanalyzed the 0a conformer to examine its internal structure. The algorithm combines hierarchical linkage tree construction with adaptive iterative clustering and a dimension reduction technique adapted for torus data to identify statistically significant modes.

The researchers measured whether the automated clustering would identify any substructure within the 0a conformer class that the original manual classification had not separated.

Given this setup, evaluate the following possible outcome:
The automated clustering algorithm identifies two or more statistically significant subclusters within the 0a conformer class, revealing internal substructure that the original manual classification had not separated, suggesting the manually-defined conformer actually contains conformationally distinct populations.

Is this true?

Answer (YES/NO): YES